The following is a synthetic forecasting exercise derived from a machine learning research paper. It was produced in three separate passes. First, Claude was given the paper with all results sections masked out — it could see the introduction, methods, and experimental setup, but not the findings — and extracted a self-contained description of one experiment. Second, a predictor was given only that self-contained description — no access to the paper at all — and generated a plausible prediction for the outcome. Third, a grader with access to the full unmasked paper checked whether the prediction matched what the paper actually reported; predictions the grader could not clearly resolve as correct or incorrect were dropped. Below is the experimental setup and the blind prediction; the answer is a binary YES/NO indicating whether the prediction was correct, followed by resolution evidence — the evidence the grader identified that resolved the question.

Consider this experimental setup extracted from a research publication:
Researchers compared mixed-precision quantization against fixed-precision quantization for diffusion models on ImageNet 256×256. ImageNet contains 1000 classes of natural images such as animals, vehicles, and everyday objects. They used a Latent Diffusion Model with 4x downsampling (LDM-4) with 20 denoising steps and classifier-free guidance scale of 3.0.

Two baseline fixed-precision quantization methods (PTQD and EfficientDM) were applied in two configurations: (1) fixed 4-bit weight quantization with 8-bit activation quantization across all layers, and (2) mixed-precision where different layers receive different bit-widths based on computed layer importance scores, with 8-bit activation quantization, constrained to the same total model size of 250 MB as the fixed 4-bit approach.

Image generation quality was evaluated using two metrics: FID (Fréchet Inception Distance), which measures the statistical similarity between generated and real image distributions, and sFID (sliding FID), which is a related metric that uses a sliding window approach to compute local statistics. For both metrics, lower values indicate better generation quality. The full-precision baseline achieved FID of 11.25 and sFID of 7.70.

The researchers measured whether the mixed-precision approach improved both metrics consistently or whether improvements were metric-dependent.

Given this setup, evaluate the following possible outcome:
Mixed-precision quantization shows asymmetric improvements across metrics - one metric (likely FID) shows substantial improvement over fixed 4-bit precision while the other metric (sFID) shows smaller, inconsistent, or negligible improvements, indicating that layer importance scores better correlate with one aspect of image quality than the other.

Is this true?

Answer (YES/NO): NO